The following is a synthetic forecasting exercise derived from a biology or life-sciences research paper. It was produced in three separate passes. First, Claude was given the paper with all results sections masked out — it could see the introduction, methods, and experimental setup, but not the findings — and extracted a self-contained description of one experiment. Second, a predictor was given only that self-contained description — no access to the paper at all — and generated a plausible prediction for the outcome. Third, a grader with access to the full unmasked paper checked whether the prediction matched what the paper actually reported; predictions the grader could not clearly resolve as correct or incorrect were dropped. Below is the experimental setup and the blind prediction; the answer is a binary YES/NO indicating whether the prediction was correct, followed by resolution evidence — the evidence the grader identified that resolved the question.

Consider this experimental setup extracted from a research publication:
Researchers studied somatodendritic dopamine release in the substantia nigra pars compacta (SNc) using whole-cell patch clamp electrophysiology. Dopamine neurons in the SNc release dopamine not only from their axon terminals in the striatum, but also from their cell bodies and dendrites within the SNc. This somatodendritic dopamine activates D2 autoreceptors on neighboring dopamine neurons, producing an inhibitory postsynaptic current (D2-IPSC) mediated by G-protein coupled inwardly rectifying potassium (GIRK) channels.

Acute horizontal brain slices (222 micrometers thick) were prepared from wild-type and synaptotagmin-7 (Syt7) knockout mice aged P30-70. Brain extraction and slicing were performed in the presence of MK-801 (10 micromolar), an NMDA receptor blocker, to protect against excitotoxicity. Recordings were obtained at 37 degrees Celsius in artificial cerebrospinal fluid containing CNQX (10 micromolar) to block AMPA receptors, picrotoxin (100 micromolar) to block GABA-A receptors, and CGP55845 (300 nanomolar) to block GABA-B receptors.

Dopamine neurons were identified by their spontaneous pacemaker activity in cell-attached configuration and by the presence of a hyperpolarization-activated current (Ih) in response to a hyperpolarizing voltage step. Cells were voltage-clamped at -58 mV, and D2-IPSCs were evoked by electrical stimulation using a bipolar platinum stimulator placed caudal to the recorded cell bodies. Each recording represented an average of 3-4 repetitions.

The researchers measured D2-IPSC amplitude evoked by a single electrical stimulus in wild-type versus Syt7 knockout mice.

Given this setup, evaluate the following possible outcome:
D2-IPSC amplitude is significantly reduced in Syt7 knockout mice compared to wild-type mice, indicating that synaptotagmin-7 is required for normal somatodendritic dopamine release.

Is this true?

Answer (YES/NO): NO